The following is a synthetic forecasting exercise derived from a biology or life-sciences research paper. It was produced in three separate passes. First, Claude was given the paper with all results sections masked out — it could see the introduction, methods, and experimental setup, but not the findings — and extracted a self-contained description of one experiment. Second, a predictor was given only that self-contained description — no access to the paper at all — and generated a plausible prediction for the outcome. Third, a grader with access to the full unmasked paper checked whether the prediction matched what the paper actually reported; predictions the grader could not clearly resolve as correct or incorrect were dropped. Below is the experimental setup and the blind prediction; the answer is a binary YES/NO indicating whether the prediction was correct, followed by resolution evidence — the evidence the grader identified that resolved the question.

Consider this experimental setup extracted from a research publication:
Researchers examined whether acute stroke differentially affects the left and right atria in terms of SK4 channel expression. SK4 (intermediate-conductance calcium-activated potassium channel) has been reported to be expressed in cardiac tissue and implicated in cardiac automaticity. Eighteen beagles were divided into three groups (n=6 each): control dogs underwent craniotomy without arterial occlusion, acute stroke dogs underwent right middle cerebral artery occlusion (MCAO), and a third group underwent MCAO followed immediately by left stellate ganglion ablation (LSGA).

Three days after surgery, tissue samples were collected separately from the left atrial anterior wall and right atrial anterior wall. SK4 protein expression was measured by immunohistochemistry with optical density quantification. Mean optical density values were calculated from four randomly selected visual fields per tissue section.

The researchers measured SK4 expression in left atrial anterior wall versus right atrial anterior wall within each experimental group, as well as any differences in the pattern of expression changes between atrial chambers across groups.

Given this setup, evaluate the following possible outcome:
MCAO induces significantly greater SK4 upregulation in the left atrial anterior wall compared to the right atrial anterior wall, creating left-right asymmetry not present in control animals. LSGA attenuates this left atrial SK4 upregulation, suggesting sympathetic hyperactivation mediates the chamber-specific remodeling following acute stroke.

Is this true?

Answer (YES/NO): YES